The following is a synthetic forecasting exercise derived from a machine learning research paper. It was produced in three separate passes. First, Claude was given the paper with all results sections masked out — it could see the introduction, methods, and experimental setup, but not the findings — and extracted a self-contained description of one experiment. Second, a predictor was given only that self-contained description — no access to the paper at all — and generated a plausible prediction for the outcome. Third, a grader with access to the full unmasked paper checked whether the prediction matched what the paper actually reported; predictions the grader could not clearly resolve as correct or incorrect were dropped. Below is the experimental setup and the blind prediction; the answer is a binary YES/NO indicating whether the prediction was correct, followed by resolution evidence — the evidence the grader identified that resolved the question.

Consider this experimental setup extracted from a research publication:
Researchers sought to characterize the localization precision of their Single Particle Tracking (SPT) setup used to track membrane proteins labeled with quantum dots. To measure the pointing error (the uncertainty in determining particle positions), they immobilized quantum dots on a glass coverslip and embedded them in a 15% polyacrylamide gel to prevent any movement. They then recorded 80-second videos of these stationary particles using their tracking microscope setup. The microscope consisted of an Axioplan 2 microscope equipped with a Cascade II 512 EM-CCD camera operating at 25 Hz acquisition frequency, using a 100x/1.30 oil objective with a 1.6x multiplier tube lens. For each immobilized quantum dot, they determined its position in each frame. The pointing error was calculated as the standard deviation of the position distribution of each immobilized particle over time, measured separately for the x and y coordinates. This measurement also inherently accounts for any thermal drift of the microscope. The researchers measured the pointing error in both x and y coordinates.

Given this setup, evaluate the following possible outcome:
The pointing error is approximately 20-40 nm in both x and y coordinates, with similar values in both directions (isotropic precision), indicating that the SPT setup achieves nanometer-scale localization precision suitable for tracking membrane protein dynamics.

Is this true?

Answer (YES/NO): NO